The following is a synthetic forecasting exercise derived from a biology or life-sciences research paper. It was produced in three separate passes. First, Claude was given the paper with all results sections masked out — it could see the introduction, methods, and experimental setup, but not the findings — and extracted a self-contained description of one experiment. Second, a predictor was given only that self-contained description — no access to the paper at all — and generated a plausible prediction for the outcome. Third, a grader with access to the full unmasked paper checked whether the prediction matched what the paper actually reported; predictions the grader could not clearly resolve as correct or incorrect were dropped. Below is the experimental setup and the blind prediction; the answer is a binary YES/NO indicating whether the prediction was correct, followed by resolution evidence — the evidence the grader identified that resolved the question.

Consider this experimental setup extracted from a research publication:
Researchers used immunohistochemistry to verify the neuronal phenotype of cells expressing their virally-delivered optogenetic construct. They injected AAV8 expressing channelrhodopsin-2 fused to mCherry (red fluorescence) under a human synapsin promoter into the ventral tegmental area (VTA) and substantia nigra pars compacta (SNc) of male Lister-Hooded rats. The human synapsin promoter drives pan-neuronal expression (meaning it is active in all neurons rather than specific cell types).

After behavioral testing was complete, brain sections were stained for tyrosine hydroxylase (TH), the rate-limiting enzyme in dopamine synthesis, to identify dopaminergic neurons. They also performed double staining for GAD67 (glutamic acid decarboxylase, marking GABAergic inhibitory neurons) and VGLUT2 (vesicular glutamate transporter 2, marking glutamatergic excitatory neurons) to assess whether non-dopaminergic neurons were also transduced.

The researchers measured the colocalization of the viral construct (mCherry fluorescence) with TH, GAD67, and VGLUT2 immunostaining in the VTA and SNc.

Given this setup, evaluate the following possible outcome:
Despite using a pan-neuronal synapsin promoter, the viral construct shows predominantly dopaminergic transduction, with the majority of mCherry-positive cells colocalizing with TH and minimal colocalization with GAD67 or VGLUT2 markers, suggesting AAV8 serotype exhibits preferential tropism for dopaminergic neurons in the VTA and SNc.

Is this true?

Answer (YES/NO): NO